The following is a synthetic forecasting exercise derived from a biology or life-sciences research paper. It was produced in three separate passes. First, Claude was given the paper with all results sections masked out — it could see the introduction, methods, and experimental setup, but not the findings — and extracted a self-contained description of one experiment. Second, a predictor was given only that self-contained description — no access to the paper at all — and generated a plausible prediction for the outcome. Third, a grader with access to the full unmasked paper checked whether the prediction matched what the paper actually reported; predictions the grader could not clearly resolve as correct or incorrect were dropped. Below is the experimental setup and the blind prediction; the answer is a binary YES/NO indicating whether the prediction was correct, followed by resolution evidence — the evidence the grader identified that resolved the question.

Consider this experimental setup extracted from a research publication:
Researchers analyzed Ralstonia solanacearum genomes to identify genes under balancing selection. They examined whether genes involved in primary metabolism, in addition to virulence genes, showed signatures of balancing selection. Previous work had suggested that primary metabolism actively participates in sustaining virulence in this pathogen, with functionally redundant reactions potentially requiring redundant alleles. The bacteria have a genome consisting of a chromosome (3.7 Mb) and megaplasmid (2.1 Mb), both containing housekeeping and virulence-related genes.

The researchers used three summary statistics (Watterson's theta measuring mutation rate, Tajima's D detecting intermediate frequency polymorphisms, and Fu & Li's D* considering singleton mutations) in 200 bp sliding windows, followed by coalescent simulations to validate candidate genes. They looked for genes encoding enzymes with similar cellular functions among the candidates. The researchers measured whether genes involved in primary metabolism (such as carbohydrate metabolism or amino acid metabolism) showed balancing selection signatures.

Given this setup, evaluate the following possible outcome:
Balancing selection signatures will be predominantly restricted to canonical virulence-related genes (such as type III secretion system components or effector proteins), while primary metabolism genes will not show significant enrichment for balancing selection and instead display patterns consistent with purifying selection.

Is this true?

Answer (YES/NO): NO